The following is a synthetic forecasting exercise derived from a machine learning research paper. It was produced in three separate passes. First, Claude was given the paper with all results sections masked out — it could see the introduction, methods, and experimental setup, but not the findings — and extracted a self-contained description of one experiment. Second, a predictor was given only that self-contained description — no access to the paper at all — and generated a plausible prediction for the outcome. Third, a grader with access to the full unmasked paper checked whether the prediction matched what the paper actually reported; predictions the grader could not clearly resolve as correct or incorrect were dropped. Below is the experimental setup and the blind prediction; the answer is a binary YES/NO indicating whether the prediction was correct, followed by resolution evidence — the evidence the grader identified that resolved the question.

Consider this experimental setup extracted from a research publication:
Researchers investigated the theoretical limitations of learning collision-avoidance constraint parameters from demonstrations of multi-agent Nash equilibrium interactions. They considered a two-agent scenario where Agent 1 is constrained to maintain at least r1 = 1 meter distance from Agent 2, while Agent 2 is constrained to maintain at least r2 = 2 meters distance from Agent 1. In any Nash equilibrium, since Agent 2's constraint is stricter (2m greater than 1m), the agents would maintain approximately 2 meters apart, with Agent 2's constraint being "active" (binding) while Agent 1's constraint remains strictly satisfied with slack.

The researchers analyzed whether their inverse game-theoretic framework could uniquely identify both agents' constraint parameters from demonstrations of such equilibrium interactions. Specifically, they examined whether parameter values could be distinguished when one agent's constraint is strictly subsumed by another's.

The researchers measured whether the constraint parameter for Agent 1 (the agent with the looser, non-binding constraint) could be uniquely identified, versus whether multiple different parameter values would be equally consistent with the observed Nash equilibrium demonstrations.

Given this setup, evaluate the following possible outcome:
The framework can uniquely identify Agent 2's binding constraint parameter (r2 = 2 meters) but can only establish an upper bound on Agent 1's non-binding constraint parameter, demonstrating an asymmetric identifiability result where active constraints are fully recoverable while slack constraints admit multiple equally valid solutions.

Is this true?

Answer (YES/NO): NO